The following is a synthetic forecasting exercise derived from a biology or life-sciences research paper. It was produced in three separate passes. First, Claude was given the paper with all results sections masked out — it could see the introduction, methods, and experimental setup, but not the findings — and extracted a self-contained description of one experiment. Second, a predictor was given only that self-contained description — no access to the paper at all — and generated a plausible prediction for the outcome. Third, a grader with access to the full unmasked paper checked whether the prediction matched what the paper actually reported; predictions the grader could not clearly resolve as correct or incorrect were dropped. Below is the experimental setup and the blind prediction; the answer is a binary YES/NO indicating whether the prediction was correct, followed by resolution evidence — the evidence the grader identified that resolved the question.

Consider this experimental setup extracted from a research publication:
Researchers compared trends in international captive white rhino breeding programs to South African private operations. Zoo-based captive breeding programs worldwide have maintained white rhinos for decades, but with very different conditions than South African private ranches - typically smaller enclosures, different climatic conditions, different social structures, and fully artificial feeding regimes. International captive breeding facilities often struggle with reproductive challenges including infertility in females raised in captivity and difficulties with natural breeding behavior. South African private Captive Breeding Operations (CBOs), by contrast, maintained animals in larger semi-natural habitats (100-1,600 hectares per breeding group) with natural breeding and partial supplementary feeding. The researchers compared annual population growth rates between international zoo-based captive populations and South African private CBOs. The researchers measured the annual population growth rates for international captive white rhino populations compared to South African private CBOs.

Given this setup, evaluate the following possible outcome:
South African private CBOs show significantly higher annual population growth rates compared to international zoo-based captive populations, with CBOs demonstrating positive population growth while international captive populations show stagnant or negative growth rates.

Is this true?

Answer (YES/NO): YES